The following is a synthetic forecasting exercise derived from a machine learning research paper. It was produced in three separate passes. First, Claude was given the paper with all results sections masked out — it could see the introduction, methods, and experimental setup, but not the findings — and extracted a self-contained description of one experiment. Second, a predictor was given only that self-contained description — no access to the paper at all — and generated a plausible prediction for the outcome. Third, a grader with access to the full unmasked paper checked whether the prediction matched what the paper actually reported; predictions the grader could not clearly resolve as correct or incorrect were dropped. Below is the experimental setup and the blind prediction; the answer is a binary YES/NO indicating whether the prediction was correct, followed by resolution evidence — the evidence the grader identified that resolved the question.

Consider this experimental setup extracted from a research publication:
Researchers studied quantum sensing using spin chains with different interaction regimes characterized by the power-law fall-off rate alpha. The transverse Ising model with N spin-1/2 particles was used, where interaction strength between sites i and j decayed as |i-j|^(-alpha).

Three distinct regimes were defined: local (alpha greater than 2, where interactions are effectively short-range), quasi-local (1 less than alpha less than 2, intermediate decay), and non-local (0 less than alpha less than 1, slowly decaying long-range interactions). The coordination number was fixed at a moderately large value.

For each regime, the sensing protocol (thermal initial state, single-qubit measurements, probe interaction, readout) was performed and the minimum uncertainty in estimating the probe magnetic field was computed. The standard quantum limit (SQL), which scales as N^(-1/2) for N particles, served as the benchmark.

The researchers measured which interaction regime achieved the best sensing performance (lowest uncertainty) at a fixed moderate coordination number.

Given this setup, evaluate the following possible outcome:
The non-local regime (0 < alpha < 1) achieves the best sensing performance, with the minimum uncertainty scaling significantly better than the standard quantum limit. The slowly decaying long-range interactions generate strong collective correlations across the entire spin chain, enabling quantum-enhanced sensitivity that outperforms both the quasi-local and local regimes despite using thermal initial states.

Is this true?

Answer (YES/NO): NO